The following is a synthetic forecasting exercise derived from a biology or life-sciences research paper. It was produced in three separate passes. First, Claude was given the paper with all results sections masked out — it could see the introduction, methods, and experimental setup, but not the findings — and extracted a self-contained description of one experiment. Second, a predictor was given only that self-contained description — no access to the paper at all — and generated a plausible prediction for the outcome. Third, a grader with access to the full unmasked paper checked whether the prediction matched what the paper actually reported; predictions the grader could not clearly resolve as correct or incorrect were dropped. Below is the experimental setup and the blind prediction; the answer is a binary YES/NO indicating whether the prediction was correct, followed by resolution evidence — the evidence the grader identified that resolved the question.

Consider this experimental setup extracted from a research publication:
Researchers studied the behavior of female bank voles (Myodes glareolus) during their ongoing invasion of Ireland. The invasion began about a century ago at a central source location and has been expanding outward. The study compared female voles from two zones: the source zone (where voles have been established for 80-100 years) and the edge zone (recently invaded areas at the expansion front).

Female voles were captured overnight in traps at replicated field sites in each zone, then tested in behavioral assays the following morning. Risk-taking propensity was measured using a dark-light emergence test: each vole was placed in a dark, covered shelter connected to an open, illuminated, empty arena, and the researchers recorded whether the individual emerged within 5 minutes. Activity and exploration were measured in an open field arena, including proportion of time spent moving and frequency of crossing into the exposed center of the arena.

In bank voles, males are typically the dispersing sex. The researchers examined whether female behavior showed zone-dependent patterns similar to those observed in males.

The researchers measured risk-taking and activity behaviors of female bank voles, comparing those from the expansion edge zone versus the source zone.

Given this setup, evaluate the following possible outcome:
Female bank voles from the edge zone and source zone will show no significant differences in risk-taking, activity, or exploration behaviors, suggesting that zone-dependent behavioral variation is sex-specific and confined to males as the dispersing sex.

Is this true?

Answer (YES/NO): YES